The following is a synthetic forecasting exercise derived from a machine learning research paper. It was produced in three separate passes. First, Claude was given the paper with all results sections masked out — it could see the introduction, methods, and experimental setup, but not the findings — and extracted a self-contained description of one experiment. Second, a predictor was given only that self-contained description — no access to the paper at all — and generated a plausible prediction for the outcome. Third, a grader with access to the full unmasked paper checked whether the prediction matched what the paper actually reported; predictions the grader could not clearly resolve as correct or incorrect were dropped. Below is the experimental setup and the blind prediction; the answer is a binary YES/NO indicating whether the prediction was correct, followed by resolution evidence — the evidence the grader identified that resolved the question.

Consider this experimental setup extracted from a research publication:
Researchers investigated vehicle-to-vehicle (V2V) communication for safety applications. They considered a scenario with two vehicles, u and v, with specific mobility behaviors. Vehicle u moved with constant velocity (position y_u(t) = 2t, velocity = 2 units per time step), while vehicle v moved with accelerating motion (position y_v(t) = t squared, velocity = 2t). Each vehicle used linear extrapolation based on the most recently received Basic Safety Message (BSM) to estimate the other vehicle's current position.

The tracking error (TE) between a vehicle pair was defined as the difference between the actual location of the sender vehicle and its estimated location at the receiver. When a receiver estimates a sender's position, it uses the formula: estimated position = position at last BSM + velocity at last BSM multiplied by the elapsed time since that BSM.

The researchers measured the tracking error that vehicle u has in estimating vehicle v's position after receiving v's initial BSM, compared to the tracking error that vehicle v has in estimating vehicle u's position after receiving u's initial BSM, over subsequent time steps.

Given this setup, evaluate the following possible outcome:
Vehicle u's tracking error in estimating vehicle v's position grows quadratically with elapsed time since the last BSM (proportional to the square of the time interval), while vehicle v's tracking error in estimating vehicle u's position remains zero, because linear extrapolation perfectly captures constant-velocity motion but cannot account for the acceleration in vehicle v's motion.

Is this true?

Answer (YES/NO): YES